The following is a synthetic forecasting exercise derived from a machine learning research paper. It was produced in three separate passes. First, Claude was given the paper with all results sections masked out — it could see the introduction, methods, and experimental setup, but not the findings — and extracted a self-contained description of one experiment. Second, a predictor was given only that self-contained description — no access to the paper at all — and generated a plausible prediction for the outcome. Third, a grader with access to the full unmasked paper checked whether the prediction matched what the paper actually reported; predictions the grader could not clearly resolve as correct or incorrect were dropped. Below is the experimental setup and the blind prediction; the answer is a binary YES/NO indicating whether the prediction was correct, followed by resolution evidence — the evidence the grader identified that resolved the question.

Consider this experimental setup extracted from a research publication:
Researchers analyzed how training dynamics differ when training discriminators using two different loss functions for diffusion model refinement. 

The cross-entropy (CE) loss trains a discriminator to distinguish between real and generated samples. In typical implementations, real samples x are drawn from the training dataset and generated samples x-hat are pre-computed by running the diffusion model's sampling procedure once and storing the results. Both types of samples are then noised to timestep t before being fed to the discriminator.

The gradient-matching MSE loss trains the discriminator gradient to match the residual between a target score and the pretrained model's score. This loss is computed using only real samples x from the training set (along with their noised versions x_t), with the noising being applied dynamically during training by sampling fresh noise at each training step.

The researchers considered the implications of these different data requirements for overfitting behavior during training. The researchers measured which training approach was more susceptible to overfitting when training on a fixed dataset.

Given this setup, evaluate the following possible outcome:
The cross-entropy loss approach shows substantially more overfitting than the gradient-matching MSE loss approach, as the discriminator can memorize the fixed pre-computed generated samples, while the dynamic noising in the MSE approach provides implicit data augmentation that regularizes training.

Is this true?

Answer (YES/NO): YES